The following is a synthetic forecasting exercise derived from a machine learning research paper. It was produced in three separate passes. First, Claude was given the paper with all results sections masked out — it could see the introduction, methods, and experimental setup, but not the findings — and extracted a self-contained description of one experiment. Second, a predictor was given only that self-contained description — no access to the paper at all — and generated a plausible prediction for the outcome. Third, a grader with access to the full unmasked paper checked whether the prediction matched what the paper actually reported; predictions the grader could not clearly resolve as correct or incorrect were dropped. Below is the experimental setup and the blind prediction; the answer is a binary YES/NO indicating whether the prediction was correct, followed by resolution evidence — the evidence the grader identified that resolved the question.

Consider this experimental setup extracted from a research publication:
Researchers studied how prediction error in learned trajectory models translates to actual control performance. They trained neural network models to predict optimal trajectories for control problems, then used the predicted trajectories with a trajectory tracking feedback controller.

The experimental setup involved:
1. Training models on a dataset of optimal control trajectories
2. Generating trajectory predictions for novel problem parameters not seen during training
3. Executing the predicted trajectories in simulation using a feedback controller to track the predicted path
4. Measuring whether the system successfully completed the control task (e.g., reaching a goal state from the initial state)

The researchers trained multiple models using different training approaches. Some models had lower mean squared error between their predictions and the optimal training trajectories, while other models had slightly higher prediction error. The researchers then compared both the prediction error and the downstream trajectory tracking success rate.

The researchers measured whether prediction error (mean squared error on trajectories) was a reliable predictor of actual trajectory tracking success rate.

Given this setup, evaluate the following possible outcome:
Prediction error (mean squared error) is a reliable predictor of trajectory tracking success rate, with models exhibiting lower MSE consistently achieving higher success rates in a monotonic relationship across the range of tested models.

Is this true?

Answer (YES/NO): NO